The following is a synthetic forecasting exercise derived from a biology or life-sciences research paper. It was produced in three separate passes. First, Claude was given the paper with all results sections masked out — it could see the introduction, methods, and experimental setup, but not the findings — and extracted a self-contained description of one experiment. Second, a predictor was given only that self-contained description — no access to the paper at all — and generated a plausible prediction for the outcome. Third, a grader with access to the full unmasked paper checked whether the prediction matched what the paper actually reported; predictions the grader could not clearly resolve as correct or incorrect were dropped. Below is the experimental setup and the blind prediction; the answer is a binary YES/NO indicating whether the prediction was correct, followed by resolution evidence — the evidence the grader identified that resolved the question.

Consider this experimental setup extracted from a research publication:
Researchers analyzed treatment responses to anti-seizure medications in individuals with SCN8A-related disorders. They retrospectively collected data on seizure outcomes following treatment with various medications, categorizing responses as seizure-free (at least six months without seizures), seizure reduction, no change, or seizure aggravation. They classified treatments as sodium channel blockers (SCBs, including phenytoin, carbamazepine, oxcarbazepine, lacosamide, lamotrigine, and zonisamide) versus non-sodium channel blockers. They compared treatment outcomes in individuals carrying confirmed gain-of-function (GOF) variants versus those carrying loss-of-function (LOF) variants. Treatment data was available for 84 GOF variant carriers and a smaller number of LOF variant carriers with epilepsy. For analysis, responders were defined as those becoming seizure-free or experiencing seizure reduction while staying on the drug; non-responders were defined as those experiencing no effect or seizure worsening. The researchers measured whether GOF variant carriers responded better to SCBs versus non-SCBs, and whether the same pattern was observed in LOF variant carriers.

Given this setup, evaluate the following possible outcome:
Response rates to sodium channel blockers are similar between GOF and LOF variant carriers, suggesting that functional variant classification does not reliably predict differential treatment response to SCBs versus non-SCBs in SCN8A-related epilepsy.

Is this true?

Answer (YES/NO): NO